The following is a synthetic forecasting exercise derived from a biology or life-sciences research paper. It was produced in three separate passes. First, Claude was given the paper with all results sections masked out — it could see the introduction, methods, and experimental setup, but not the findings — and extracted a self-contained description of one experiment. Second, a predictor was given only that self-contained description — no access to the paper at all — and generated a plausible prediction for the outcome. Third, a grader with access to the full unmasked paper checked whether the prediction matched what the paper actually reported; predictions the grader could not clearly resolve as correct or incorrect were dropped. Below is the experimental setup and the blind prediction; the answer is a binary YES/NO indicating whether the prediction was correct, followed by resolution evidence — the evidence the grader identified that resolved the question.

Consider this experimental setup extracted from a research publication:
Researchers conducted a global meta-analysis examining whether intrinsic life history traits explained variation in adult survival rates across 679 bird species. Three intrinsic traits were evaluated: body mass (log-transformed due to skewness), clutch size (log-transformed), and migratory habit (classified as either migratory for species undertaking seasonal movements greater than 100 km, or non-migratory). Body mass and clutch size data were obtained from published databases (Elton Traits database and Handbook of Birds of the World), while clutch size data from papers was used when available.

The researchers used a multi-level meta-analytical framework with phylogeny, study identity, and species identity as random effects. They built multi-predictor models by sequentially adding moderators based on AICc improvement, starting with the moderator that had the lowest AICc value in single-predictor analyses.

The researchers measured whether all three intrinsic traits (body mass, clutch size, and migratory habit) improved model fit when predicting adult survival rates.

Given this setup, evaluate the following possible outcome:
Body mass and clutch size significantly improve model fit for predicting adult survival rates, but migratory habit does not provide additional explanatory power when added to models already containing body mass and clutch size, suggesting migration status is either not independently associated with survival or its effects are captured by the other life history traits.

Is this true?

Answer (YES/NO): NO